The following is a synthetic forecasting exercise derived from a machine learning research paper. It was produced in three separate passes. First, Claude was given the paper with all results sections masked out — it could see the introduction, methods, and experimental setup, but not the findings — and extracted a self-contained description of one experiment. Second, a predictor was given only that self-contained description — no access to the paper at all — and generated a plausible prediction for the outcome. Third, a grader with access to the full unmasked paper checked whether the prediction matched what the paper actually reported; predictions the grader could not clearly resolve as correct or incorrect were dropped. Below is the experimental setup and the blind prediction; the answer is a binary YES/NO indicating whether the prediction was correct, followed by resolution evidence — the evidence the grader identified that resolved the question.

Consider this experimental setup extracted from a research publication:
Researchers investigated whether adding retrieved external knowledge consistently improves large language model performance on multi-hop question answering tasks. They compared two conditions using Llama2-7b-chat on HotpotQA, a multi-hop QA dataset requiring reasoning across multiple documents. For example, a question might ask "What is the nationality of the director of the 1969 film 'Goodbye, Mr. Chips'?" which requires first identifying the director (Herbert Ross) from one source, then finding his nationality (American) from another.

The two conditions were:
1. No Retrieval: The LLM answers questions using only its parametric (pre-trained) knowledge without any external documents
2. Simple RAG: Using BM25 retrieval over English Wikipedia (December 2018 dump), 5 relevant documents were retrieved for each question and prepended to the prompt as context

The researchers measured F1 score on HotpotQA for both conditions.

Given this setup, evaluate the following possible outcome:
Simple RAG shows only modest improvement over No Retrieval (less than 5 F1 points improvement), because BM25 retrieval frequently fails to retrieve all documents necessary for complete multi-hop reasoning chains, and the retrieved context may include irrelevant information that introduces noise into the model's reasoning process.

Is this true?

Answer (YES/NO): NO